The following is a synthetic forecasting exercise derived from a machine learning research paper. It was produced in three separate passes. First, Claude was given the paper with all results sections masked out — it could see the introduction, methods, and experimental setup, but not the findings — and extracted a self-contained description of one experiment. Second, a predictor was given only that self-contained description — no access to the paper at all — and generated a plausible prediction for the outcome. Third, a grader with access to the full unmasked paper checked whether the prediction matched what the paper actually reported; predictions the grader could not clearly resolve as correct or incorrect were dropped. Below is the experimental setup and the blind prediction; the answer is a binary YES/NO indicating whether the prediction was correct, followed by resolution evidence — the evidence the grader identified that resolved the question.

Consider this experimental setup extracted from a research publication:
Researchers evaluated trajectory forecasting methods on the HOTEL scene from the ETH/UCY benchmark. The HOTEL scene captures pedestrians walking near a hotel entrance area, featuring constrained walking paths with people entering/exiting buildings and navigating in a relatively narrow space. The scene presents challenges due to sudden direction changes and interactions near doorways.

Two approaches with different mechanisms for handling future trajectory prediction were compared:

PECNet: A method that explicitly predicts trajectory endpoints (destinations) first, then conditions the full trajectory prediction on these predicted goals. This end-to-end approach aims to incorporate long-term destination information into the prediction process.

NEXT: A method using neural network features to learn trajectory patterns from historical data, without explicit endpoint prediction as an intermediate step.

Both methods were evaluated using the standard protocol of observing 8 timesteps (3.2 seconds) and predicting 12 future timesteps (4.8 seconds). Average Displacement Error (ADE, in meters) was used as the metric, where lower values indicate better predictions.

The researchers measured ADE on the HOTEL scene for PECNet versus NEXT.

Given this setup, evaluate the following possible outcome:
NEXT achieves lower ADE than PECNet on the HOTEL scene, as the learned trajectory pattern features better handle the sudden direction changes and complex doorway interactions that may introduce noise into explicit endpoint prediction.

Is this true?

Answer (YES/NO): NO